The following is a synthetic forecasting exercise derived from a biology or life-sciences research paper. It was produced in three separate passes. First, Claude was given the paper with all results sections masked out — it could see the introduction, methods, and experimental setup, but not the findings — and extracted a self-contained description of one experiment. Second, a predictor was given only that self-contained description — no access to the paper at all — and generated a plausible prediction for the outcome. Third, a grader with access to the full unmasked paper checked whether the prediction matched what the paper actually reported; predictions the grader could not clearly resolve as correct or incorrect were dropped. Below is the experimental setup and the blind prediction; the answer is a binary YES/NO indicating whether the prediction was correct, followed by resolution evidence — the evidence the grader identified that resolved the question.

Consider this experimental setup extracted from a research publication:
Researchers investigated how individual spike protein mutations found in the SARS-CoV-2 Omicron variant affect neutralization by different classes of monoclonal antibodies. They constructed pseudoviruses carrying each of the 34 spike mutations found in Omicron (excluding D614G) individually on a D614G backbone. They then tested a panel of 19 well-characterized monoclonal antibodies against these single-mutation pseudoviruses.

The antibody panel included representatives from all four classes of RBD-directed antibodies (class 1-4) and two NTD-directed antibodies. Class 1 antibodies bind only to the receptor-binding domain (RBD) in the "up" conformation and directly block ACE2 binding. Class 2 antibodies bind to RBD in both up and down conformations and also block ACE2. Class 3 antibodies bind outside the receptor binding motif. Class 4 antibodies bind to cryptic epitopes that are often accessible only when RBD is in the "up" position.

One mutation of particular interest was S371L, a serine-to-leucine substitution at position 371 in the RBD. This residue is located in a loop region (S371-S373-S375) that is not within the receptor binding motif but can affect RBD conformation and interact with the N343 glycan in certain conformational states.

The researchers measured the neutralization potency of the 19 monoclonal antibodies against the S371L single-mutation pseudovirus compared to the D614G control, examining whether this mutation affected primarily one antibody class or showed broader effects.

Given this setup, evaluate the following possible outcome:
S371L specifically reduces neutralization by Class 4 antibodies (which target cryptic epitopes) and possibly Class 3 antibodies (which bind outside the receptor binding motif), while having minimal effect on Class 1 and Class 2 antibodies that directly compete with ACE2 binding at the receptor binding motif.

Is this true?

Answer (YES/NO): NO